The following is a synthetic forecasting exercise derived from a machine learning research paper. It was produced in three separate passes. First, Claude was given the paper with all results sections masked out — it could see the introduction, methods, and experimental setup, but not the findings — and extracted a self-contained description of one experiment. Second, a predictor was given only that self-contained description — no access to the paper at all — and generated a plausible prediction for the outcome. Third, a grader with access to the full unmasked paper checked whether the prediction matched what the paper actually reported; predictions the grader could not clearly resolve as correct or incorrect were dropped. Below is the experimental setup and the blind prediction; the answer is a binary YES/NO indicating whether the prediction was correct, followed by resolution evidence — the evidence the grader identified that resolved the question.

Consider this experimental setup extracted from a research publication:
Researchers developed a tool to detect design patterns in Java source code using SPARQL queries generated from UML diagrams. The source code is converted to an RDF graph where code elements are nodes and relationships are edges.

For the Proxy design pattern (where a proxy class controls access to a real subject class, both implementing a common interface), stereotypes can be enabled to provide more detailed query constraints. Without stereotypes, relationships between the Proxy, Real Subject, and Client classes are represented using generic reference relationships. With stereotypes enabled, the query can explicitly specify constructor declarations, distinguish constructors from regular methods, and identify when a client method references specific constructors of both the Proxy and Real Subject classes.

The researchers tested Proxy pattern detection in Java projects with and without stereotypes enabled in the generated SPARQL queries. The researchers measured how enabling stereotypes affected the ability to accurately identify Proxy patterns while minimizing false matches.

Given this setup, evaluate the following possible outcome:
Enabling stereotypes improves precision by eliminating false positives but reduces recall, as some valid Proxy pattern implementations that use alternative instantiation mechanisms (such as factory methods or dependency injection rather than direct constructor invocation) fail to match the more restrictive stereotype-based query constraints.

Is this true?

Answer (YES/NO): NO